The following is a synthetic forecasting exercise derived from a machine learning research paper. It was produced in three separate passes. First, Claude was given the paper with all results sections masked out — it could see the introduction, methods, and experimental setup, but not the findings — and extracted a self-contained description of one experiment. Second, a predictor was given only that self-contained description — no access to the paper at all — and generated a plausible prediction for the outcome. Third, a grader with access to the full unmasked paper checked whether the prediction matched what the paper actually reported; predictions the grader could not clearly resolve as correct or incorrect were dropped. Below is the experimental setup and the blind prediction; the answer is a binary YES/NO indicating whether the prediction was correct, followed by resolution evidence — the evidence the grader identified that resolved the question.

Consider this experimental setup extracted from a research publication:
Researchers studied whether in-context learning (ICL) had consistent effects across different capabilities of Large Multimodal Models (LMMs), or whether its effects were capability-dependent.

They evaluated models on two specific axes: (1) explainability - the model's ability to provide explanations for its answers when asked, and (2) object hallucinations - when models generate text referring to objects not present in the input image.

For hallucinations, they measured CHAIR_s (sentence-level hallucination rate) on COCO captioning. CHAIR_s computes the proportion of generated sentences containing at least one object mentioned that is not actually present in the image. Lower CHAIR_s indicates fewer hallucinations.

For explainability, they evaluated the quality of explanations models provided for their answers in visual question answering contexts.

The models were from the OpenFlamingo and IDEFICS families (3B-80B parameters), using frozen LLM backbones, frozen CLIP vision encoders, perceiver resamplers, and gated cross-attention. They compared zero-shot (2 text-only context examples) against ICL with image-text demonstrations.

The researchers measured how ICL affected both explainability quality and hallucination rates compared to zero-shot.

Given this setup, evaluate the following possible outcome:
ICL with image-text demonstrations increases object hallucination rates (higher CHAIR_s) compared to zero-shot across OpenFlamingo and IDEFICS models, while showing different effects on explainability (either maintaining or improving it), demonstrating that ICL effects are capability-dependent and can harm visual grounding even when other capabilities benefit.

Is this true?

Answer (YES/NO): NO